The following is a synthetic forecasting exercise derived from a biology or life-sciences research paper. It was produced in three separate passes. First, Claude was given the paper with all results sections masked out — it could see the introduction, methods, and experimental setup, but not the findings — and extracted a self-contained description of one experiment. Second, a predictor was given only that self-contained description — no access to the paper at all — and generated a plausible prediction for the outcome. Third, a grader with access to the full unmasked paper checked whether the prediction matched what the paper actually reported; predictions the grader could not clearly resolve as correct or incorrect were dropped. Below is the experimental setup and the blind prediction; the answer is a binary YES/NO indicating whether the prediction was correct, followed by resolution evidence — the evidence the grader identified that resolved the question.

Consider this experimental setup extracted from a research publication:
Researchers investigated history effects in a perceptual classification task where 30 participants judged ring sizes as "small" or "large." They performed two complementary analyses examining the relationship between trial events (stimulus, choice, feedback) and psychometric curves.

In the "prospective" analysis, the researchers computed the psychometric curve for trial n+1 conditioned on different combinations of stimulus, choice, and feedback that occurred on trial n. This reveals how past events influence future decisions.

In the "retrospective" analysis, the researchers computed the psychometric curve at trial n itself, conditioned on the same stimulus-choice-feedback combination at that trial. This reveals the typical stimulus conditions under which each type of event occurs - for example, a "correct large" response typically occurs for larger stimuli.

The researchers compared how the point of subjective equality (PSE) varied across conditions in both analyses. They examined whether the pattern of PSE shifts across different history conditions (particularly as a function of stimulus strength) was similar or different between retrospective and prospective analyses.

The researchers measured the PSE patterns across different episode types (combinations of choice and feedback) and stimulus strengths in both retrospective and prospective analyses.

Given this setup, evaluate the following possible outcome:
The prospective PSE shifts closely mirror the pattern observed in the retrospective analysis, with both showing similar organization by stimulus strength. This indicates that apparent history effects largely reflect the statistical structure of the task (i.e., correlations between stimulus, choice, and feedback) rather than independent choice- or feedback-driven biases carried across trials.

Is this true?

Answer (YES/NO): NO